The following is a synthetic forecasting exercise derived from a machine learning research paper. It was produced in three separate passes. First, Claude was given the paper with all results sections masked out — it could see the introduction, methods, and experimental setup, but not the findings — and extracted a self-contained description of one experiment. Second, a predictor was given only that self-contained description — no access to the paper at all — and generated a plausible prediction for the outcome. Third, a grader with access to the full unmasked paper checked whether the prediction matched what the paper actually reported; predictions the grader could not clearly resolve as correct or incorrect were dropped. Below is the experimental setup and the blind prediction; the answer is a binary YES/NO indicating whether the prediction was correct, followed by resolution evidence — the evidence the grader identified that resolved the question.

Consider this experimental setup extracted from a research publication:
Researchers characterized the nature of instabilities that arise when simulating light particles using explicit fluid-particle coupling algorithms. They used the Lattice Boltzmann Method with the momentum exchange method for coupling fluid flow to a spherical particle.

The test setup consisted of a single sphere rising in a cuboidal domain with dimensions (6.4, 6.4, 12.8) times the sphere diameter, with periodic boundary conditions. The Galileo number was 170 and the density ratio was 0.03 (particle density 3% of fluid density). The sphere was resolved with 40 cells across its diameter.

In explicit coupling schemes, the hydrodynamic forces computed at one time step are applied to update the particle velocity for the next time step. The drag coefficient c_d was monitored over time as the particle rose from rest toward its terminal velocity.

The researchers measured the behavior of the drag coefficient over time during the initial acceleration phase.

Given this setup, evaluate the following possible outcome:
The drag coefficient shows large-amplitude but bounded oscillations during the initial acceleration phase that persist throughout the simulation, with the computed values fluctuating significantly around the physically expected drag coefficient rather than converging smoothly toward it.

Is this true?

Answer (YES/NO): NO